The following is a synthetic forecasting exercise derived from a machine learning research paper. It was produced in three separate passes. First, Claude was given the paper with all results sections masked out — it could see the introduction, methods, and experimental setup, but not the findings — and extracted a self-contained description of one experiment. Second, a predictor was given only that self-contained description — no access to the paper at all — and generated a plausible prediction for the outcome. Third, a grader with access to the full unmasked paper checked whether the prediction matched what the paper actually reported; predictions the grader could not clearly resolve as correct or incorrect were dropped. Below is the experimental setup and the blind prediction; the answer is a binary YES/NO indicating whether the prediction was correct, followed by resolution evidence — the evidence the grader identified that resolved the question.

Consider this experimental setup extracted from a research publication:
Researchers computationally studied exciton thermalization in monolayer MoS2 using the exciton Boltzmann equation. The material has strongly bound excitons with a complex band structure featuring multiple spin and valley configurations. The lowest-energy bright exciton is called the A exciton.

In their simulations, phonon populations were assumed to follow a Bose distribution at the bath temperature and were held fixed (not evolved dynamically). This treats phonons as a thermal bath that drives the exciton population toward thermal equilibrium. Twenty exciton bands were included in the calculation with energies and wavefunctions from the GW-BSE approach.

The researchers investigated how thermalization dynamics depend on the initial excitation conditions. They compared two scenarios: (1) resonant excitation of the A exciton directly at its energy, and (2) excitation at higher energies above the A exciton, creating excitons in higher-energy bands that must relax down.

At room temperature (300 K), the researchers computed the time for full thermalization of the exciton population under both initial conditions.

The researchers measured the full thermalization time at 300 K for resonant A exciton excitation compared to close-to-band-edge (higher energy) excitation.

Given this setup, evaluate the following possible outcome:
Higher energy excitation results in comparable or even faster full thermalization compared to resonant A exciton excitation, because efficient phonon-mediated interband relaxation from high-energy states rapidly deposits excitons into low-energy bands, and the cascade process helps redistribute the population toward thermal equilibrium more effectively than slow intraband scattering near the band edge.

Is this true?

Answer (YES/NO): YES